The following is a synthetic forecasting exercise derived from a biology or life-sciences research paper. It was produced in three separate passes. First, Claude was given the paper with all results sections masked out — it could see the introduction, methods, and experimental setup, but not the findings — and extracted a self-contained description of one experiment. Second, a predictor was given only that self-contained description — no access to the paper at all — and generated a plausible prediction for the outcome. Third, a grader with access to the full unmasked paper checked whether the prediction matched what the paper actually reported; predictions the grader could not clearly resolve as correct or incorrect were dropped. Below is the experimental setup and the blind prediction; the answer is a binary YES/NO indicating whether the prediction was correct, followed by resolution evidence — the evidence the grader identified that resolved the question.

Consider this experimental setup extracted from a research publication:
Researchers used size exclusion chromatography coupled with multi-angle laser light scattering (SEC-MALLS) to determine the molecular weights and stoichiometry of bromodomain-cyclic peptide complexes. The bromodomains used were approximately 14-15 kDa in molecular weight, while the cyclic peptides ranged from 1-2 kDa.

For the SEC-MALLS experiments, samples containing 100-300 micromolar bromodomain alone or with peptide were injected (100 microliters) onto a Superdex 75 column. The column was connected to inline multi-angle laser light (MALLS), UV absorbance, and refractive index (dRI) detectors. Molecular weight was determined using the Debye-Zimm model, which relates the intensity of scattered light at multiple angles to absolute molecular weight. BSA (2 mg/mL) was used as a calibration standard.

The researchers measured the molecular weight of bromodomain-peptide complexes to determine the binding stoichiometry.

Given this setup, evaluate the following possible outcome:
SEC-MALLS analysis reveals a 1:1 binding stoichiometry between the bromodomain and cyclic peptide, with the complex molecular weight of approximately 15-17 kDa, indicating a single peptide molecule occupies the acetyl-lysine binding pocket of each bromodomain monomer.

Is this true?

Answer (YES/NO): YES